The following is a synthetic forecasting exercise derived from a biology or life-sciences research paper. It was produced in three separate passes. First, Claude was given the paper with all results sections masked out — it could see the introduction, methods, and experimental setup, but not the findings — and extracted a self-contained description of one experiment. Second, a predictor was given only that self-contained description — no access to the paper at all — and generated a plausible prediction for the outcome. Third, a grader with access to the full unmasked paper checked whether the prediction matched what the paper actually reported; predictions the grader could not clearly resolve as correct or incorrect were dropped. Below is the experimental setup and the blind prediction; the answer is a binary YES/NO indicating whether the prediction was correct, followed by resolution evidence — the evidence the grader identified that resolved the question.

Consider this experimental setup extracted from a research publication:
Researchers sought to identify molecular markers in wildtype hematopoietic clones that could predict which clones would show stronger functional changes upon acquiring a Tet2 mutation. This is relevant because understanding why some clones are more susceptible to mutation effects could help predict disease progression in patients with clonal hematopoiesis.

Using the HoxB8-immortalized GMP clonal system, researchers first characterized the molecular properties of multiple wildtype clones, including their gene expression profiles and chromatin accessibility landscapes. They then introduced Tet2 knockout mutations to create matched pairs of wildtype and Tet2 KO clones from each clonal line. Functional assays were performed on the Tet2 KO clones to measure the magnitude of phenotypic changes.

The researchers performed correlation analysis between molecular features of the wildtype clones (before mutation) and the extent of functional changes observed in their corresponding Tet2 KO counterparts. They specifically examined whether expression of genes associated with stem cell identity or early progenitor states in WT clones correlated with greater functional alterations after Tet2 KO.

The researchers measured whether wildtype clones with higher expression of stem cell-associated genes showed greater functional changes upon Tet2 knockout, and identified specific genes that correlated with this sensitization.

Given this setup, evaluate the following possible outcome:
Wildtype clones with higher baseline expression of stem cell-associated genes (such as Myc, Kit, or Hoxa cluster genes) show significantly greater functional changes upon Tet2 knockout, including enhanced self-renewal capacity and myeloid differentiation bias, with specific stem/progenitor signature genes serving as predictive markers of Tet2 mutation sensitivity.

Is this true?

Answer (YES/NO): NO